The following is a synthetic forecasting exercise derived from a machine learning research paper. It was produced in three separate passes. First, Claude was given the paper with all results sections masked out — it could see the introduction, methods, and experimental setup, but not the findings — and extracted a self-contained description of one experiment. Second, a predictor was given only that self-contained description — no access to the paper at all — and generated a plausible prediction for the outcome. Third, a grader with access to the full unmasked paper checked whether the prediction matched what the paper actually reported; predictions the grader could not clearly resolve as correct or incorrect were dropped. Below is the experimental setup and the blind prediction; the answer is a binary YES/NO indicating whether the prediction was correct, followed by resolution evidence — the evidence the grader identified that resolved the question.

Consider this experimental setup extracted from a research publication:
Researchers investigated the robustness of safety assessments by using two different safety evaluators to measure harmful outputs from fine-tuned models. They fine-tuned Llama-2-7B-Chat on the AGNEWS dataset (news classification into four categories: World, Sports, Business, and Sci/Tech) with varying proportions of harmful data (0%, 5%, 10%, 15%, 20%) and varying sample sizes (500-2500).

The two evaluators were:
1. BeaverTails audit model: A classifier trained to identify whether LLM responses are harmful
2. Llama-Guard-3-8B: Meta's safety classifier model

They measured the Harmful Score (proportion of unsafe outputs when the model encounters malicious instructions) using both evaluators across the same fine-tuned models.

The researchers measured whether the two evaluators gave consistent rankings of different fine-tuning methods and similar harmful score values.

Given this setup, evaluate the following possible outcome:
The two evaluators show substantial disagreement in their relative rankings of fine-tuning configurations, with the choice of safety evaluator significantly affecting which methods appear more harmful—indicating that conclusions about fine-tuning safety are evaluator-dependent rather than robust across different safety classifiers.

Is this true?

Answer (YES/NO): NO